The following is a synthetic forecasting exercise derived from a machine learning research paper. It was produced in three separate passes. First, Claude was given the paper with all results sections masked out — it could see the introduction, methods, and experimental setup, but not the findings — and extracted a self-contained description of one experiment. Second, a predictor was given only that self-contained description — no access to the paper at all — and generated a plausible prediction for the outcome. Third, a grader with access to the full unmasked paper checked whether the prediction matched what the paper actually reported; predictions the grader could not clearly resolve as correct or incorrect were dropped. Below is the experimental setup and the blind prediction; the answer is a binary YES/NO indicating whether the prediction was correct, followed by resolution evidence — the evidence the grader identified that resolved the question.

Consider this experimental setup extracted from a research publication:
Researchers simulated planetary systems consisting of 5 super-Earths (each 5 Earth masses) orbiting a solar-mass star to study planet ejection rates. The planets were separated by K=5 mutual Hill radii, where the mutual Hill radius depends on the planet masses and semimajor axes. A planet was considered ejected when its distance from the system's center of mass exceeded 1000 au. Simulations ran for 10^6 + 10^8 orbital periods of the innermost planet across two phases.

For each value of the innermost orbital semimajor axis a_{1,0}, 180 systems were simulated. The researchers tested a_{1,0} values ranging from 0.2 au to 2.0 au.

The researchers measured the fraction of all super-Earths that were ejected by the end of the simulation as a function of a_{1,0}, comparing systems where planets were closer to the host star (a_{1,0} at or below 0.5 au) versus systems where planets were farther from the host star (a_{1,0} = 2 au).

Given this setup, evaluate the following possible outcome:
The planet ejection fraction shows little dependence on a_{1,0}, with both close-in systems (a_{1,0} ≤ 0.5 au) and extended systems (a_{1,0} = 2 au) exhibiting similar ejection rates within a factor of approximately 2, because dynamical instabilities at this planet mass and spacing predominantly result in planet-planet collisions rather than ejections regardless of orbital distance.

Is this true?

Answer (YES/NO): NO